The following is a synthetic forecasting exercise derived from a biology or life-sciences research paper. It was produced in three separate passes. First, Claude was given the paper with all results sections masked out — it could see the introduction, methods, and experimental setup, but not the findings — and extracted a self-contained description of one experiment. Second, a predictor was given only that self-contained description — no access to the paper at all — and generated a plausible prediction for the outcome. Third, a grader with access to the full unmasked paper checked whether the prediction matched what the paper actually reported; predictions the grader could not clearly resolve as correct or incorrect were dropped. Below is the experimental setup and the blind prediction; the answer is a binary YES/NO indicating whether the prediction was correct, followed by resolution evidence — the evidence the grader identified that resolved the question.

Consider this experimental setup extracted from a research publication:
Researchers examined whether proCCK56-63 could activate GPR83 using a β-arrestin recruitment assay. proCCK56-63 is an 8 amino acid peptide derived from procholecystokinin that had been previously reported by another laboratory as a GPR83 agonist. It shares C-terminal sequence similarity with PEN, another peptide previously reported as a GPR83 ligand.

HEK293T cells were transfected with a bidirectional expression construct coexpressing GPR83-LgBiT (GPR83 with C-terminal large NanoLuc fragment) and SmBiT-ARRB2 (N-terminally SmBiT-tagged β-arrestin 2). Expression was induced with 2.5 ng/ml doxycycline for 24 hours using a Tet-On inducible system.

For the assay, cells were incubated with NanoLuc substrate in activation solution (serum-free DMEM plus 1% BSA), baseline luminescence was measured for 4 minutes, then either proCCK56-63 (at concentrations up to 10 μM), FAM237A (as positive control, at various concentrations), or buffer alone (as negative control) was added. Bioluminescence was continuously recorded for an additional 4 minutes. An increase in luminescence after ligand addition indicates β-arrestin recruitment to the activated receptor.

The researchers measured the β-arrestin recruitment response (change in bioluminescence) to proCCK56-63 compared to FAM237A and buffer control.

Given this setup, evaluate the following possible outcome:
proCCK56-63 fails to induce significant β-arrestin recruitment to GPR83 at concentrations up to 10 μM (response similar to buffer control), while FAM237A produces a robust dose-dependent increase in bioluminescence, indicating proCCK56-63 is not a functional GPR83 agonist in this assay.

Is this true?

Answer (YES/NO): YES